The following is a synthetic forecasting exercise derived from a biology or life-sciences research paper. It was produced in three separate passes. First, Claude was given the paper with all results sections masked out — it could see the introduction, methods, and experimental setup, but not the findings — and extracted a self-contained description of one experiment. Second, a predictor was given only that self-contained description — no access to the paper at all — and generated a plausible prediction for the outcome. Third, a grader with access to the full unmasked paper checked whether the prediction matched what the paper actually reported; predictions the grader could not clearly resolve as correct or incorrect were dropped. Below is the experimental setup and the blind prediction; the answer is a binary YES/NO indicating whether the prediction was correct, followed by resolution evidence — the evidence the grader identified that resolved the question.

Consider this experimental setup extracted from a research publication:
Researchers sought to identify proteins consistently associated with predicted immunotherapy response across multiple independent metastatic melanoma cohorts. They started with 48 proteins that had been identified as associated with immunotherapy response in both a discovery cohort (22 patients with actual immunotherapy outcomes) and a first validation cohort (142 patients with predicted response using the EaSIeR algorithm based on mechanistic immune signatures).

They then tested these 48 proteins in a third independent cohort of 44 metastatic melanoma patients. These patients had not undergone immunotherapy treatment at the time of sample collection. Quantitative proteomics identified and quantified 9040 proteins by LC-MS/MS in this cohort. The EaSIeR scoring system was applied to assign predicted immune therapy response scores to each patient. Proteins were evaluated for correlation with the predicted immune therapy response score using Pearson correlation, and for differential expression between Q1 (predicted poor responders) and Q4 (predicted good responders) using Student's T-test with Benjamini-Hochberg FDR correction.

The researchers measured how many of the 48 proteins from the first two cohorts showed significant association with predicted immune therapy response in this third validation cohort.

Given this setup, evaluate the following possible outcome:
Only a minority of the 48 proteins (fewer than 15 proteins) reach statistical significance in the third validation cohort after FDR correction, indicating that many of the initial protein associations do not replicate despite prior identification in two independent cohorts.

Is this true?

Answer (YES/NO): YES